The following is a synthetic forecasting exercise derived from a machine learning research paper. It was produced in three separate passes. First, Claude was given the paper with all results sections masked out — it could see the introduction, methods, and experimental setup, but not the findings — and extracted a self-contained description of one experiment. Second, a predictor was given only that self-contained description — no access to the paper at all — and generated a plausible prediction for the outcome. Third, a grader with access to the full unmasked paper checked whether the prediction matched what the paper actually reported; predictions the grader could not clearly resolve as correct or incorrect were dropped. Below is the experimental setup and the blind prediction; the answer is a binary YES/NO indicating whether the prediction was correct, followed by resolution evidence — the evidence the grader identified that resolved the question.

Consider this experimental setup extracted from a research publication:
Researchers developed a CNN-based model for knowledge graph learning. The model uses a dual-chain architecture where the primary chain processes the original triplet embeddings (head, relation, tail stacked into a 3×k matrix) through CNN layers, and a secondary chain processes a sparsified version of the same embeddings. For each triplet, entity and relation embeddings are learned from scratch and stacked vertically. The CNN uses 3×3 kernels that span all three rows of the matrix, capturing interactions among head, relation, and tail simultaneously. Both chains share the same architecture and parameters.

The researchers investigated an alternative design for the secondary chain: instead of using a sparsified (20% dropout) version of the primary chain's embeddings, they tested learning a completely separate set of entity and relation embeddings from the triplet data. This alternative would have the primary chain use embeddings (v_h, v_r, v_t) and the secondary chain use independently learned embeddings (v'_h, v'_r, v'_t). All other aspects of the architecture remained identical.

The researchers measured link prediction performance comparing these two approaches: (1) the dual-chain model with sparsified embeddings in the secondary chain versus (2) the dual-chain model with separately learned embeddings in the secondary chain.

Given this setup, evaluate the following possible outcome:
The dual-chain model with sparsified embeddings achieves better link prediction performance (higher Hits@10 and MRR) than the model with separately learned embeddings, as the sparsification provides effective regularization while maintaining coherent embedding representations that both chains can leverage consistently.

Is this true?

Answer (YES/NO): YES